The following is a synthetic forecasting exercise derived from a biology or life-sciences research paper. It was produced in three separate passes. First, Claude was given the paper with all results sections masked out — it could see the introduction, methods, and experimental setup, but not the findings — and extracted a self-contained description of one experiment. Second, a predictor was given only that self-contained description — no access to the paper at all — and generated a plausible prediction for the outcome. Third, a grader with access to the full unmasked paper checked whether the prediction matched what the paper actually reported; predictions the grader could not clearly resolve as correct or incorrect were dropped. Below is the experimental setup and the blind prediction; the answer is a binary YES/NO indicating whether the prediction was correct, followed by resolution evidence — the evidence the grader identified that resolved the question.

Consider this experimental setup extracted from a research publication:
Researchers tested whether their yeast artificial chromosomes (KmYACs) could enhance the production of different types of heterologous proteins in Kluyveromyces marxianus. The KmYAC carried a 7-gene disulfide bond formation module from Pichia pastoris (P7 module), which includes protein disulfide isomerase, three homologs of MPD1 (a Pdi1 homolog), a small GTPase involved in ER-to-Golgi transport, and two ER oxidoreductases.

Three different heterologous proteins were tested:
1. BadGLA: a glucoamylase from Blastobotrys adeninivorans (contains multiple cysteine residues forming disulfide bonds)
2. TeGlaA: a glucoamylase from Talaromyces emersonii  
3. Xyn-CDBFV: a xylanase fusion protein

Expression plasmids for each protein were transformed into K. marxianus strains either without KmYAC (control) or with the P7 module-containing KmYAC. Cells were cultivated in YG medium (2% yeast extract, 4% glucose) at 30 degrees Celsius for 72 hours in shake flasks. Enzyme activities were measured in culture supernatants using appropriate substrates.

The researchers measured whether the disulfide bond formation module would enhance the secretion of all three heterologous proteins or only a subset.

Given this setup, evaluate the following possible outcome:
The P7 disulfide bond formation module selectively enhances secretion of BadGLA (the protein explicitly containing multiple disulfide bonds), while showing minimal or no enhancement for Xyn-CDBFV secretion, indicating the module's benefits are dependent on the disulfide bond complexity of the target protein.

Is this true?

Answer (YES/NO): NO